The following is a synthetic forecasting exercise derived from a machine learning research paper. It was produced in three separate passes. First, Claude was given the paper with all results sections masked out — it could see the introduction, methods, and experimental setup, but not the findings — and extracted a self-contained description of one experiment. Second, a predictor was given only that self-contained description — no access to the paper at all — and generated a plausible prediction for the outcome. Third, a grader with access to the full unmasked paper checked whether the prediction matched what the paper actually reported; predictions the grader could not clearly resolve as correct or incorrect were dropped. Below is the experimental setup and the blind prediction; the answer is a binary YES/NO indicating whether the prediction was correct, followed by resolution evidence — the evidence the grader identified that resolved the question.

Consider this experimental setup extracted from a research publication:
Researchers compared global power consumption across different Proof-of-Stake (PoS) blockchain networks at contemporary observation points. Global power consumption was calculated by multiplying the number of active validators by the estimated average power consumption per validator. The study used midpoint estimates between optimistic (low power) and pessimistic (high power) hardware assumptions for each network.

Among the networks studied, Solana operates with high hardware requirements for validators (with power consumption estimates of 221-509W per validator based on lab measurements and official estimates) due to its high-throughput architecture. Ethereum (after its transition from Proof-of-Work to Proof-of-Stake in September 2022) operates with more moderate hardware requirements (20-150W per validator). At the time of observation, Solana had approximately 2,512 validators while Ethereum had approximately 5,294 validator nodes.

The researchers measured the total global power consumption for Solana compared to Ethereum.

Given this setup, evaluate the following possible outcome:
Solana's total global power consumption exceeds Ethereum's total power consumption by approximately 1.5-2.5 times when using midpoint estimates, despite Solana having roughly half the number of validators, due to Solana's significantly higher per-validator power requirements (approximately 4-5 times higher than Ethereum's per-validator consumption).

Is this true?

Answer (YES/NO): YES